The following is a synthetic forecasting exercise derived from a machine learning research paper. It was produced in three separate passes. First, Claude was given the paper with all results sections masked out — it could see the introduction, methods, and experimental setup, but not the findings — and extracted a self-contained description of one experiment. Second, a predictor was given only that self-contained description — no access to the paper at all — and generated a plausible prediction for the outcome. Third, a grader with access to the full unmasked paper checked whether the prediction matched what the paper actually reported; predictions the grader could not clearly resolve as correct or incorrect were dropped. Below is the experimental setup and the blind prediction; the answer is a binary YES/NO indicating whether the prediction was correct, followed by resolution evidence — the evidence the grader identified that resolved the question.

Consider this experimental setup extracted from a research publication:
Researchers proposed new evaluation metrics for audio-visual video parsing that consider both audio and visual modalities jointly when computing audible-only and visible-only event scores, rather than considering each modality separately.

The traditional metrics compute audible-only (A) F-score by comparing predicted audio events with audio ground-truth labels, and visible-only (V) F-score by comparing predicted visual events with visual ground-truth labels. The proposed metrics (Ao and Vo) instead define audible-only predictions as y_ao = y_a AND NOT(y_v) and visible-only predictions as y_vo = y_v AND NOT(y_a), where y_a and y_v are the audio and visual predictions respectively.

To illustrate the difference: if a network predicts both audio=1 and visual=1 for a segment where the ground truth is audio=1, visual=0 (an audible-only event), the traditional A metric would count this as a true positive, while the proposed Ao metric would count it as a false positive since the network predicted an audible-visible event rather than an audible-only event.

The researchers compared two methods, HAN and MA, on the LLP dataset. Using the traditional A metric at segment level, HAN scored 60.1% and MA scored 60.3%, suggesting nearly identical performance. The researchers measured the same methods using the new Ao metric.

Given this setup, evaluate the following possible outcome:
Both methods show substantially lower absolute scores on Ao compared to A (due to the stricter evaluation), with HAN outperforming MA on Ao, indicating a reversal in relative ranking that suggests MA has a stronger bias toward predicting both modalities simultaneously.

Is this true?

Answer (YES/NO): NO